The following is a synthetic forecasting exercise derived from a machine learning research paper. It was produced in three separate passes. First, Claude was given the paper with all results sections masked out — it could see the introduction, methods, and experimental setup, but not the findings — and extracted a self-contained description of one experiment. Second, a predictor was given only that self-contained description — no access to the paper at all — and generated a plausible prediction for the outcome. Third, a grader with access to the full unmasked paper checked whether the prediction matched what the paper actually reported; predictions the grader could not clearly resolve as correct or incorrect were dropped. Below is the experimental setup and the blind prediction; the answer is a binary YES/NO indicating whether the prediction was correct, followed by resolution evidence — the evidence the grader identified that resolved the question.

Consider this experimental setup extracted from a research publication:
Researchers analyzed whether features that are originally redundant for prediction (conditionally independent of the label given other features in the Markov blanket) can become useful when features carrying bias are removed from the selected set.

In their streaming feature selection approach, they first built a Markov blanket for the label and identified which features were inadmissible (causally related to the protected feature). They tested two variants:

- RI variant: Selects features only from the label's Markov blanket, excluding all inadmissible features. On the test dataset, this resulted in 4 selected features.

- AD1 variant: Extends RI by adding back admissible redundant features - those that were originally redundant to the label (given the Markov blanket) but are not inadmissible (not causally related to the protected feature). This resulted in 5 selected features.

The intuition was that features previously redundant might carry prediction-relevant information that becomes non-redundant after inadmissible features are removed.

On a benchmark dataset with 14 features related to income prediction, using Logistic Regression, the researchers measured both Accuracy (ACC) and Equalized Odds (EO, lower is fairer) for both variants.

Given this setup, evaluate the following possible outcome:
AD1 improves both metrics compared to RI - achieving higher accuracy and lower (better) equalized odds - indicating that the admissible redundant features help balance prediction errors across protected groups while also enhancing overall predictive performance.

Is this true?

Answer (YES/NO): NO